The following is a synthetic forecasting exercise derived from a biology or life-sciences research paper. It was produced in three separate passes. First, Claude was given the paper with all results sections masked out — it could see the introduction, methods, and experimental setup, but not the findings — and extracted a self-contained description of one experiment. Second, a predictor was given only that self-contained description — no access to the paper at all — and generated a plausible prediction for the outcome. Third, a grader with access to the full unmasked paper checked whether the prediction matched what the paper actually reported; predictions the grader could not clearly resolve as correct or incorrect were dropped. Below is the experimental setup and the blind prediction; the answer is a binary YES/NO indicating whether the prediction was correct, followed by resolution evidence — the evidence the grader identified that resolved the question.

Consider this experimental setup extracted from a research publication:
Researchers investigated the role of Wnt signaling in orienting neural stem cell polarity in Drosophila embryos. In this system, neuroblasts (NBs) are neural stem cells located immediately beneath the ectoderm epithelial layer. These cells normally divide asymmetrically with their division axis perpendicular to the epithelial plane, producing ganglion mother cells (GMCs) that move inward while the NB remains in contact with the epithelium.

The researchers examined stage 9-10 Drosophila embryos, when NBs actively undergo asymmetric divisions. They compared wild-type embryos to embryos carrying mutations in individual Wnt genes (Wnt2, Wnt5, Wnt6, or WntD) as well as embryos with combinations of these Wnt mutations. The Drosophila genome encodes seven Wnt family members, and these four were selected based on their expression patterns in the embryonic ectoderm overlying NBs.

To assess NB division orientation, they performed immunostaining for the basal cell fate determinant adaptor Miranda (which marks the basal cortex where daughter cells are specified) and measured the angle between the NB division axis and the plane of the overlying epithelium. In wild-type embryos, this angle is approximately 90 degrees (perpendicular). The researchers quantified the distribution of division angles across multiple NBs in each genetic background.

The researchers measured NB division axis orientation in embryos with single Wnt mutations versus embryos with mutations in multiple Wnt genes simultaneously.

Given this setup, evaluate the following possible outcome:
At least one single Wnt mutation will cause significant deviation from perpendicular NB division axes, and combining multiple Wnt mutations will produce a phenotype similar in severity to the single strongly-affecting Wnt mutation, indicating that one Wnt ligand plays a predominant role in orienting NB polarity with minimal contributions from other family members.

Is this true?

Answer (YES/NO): NO